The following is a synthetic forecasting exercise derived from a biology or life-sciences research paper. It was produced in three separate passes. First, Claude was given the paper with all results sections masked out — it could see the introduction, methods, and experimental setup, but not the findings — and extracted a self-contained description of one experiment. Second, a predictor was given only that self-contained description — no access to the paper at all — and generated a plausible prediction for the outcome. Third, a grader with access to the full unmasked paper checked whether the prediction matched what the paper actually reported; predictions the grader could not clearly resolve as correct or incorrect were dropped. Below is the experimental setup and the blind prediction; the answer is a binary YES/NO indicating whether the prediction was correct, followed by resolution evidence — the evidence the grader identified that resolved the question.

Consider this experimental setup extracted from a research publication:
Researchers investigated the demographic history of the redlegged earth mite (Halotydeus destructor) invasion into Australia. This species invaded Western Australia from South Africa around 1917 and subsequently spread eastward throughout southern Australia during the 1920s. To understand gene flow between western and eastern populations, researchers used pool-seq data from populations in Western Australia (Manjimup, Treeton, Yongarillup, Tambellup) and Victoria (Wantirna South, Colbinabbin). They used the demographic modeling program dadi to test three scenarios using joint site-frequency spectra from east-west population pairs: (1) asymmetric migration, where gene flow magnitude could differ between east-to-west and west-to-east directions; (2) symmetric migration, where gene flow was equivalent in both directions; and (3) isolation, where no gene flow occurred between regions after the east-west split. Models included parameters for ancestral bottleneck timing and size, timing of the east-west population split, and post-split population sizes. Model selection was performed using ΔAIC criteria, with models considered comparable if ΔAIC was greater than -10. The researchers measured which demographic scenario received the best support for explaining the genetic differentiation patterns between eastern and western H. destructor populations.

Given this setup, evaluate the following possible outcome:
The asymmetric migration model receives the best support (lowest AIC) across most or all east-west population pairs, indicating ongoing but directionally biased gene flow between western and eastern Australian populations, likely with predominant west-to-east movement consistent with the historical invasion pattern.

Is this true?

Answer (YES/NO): NO